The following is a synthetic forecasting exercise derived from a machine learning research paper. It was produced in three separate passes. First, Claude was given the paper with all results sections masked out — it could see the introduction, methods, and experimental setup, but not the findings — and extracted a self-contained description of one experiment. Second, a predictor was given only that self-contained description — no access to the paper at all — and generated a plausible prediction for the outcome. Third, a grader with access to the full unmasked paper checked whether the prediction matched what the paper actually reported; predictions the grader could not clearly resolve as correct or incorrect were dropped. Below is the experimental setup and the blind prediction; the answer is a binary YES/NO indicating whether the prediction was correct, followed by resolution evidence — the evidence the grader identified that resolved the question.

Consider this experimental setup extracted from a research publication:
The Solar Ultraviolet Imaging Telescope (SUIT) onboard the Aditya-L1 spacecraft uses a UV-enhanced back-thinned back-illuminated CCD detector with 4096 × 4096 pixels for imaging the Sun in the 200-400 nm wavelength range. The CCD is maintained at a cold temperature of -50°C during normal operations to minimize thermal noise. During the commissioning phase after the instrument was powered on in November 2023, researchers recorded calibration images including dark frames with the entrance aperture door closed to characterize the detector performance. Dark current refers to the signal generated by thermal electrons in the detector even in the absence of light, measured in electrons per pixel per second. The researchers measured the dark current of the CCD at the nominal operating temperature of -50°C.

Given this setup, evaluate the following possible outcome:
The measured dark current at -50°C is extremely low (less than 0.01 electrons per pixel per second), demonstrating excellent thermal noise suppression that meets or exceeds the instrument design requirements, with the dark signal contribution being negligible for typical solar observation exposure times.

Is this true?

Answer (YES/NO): NO